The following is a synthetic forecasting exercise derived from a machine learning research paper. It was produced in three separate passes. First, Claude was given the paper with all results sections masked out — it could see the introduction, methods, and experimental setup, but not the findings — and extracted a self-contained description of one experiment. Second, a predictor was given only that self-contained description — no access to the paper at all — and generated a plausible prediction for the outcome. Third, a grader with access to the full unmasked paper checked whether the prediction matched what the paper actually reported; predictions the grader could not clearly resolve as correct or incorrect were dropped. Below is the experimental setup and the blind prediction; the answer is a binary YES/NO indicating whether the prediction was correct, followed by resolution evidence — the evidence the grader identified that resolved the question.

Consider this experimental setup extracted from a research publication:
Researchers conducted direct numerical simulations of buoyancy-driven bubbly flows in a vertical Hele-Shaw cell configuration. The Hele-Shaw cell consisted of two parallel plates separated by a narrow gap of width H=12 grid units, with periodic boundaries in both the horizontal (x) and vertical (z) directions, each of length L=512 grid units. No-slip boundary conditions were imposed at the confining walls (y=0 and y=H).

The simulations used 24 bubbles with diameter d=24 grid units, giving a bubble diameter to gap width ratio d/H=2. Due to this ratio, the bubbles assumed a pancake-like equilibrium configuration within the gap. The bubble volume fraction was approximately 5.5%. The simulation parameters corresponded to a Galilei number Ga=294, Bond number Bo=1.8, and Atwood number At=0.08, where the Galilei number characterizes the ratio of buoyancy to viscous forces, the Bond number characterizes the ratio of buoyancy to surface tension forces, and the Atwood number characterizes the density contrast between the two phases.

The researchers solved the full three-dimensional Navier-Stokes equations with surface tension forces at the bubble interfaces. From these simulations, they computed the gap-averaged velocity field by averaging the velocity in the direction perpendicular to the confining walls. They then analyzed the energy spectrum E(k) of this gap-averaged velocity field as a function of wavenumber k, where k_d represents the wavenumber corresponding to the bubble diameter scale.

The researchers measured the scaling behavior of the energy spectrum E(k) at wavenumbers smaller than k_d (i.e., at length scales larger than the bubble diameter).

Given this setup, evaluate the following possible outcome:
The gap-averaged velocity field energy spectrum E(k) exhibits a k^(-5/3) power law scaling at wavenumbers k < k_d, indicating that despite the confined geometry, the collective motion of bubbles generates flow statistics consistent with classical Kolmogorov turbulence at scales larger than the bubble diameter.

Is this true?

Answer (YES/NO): NO